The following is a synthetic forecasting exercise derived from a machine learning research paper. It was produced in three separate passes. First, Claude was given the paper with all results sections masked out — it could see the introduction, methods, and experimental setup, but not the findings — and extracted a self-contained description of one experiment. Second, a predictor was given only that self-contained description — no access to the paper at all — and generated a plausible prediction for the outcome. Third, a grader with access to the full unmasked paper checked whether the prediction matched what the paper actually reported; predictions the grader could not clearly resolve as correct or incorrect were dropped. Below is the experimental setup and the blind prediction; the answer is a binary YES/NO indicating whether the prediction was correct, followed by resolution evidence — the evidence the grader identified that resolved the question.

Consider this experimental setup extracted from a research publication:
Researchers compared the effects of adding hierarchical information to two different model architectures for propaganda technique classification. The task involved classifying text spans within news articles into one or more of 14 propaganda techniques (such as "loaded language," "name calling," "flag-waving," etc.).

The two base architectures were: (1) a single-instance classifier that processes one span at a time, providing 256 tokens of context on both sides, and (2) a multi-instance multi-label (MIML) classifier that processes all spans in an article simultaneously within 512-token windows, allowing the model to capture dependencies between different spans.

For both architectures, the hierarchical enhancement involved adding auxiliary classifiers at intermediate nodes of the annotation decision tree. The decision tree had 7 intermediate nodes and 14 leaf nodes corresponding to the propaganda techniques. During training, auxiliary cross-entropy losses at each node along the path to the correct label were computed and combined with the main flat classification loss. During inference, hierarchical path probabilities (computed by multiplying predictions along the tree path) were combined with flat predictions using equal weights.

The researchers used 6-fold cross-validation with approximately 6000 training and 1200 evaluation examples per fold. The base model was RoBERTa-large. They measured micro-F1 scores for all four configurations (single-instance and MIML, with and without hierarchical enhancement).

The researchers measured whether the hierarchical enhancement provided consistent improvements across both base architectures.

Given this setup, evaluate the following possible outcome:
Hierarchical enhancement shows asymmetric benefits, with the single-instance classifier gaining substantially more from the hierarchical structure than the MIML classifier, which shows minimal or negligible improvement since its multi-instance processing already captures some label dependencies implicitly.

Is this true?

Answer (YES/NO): NO